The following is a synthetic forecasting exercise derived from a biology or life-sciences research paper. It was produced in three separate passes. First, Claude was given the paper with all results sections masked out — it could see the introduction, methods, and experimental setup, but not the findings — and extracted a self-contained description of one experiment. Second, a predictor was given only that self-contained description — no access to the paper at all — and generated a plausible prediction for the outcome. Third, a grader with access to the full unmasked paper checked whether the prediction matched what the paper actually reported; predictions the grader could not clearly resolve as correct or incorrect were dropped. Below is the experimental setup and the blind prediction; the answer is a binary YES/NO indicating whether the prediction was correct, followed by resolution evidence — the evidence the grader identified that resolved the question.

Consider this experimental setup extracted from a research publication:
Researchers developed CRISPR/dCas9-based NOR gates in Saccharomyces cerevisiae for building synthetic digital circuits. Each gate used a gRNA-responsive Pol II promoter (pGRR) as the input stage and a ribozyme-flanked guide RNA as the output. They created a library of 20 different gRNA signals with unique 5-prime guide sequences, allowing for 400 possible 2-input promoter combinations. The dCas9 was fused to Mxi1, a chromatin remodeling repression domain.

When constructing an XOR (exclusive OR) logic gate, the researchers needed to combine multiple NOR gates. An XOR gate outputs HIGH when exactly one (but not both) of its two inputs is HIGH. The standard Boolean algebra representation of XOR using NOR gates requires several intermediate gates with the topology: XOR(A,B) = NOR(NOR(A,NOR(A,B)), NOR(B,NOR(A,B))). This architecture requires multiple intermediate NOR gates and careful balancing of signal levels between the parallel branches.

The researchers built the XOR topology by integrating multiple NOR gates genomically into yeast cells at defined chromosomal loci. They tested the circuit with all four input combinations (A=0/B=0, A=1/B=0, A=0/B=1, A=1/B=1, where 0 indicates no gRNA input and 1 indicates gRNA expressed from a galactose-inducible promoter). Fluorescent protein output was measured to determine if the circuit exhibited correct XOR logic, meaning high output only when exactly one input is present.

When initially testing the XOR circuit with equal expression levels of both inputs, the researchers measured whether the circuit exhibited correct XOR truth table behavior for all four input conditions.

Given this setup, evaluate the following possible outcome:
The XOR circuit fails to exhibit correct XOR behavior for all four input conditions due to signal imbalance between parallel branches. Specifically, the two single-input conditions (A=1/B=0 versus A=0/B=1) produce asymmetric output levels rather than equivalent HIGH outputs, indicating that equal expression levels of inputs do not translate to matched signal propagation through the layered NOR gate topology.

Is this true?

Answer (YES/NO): YES